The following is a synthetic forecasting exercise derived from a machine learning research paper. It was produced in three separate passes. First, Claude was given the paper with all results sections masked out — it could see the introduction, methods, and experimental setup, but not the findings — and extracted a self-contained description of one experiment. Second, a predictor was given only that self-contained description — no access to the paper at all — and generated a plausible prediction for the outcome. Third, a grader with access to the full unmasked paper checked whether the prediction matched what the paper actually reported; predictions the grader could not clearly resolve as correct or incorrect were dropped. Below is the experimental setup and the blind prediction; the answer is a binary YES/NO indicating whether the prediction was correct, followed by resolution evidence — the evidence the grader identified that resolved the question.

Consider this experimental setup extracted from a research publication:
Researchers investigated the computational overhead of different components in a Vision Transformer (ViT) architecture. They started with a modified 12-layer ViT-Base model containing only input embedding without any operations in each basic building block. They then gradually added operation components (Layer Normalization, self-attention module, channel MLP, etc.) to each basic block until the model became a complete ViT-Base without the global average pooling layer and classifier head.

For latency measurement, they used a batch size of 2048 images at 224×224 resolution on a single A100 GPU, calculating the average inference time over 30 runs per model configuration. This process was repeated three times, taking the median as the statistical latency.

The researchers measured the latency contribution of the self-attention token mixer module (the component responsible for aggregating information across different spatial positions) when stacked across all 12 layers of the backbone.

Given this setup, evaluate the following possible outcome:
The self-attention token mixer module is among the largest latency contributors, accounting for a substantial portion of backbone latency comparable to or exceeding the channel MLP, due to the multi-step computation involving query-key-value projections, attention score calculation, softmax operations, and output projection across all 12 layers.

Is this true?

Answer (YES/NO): YES